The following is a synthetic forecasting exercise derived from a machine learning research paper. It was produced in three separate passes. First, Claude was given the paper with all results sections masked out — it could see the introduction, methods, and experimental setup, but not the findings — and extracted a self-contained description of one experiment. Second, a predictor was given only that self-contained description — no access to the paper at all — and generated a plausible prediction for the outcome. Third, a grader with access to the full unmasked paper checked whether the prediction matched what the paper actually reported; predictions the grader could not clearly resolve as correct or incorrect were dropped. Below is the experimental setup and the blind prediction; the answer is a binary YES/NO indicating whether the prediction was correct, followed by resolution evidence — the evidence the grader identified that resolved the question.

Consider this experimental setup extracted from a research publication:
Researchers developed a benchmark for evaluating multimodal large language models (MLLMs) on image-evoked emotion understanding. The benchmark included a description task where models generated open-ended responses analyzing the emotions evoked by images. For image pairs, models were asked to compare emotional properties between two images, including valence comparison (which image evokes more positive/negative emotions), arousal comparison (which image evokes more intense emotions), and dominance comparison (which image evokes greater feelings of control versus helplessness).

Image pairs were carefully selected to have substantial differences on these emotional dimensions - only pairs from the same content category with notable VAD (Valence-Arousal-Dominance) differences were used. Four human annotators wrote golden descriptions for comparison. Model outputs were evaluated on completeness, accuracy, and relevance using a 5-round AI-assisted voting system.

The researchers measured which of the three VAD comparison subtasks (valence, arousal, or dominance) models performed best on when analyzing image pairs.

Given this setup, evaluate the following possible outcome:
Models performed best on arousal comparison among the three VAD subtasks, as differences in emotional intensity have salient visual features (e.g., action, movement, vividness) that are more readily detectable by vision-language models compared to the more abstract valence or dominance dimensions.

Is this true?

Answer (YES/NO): NO